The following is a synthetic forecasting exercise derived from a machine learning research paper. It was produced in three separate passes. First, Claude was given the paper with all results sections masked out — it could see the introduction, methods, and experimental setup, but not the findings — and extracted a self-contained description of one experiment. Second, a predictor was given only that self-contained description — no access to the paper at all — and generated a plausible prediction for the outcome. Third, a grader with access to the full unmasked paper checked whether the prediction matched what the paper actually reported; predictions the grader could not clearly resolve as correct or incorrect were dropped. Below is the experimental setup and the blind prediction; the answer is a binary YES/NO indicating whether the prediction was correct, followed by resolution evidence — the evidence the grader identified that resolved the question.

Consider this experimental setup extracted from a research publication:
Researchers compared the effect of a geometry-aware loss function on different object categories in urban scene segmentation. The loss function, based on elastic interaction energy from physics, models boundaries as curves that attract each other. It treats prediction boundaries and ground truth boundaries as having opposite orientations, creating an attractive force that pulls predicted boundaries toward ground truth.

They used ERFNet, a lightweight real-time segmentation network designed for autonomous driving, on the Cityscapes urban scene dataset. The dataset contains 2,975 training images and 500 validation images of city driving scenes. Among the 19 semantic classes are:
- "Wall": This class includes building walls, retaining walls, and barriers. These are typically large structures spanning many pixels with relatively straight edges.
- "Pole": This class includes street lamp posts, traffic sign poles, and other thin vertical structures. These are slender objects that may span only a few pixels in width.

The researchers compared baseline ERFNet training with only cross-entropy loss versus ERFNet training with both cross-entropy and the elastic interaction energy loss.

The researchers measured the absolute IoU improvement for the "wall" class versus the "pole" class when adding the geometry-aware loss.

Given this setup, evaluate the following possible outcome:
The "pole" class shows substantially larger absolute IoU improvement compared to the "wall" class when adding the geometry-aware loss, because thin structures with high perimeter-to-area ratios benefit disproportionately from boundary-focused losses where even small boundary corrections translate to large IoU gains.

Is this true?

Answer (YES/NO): NO